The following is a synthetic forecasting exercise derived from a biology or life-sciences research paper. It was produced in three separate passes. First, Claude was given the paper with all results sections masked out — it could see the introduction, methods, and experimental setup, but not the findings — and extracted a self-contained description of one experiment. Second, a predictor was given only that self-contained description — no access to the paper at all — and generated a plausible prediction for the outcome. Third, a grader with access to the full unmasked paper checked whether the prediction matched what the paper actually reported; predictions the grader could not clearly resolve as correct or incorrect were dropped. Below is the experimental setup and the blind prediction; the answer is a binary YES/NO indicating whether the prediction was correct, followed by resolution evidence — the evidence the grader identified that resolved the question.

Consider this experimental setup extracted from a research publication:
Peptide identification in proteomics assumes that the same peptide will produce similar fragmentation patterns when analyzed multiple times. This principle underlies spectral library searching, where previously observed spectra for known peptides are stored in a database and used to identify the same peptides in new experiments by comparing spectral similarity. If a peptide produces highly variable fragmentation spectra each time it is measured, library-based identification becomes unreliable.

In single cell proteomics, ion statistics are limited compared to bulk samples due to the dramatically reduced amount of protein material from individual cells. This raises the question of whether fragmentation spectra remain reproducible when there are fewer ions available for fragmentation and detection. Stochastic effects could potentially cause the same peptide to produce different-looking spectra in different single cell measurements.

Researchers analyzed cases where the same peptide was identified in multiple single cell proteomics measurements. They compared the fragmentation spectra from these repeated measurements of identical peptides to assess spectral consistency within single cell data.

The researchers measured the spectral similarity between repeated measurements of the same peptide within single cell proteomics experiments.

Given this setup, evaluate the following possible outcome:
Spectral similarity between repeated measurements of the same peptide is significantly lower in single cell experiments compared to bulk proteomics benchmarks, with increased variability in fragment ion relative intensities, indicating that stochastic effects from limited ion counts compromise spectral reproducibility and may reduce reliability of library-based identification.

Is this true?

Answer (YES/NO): NO